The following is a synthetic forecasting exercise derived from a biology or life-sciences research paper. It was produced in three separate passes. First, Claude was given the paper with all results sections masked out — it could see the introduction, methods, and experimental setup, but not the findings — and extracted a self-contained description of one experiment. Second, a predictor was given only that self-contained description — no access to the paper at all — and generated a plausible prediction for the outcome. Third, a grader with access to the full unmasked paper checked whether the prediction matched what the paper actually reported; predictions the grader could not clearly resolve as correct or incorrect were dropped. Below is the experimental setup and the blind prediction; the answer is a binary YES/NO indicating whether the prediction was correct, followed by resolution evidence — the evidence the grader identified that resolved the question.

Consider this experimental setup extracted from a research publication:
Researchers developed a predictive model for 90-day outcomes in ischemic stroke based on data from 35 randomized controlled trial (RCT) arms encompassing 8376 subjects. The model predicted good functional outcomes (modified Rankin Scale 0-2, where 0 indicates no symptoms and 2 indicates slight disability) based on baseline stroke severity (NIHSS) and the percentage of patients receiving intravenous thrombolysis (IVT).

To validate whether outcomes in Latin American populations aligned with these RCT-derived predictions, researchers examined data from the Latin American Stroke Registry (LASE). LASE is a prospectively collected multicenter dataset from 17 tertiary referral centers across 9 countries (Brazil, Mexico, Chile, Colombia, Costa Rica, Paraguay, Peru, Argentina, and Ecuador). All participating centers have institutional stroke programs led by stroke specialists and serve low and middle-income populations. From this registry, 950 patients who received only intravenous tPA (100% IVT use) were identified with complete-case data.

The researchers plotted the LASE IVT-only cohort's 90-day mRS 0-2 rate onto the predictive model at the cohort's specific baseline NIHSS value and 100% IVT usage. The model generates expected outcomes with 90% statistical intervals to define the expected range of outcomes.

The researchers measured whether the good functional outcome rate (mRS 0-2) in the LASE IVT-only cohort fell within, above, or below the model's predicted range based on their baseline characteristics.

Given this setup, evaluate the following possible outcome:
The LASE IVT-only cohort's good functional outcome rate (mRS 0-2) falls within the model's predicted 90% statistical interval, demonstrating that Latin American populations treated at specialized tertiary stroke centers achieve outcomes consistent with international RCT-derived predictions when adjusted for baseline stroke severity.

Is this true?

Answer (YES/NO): YES